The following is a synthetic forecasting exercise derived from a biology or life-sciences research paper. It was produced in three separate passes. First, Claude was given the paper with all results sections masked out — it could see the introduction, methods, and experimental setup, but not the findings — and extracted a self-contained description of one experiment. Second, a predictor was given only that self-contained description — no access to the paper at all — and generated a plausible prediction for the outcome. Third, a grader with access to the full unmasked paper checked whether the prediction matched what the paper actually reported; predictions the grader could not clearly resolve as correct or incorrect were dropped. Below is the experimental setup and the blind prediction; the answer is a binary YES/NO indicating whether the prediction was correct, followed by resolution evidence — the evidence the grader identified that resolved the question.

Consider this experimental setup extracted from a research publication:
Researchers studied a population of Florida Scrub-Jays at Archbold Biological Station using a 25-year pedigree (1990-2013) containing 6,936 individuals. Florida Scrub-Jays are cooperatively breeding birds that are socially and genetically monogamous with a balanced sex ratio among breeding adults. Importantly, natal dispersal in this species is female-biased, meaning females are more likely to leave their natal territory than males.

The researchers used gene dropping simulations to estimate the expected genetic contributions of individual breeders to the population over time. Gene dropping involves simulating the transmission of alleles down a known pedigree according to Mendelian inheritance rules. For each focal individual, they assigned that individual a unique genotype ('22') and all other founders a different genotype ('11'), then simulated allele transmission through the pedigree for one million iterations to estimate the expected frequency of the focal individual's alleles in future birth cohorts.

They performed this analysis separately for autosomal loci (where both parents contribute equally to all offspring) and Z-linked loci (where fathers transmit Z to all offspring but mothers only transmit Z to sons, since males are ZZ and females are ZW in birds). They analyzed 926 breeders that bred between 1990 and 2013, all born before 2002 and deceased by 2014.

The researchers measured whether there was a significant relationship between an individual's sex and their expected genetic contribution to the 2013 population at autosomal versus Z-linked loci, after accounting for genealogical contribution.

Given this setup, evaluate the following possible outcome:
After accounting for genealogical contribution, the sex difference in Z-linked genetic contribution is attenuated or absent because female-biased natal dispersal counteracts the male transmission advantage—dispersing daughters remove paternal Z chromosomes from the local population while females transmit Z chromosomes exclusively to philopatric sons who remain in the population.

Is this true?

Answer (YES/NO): NO